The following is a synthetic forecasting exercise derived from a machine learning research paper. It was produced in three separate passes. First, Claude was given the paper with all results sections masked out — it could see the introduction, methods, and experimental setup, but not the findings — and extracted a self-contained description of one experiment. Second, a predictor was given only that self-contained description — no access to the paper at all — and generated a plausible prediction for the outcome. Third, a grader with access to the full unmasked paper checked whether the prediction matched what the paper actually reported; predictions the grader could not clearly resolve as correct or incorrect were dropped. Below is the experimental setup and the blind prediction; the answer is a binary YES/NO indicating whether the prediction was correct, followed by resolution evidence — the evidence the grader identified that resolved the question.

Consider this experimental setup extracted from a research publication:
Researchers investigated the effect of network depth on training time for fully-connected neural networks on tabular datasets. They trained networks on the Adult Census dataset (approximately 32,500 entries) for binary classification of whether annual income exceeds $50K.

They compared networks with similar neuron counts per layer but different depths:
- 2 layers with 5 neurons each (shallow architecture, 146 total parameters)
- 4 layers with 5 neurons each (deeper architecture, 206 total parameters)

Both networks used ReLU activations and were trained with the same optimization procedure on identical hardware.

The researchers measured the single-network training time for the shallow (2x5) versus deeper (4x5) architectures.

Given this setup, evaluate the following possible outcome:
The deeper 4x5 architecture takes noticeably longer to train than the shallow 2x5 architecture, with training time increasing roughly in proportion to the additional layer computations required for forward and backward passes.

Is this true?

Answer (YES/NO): NO